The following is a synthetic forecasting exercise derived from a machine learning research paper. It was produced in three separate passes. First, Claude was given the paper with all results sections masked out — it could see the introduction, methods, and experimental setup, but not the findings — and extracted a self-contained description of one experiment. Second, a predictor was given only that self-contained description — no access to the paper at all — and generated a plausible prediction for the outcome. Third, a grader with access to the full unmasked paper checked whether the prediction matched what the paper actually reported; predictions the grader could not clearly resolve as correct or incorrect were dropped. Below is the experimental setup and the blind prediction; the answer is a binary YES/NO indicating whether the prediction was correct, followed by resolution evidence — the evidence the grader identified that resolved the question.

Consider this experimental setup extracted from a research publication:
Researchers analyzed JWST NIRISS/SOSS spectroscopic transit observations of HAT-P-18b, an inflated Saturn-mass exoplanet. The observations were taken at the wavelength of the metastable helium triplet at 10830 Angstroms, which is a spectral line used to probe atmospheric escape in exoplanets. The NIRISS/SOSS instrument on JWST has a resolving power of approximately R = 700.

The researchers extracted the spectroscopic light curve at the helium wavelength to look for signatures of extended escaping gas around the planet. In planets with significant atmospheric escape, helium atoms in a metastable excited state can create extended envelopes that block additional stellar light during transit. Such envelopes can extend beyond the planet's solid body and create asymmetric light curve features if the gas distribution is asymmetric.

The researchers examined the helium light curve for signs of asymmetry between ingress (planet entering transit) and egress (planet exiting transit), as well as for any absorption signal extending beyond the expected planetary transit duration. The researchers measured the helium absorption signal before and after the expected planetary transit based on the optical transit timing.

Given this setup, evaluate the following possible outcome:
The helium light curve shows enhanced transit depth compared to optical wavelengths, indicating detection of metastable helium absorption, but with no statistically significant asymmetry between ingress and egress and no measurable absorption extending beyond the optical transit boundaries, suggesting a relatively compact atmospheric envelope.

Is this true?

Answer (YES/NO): NO